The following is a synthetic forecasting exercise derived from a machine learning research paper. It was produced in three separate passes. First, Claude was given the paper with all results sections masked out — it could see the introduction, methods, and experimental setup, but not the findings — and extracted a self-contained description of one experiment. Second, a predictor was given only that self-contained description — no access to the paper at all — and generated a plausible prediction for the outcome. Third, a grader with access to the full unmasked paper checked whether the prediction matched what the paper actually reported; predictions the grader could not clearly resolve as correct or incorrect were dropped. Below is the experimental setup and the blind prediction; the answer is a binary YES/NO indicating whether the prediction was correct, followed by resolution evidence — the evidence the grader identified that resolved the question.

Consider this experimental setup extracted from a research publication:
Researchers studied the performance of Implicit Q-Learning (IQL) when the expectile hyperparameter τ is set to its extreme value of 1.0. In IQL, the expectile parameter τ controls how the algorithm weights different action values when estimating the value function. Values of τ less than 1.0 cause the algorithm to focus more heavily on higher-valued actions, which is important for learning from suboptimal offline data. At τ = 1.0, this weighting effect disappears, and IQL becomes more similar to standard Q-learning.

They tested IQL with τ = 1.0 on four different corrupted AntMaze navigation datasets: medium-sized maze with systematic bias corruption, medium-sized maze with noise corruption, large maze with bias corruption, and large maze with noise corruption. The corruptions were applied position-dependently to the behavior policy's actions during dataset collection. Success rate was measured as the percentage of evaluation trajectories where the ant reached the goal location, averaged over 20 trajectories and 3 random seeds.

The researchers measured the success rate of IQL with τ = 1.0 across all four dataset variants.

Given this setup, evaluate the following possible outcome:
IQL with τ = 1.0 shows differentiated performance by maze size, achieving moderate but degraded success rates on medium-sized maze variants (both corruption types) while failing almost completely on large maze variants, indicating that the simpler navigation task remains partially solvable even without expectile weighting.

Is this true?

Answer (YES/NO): NO